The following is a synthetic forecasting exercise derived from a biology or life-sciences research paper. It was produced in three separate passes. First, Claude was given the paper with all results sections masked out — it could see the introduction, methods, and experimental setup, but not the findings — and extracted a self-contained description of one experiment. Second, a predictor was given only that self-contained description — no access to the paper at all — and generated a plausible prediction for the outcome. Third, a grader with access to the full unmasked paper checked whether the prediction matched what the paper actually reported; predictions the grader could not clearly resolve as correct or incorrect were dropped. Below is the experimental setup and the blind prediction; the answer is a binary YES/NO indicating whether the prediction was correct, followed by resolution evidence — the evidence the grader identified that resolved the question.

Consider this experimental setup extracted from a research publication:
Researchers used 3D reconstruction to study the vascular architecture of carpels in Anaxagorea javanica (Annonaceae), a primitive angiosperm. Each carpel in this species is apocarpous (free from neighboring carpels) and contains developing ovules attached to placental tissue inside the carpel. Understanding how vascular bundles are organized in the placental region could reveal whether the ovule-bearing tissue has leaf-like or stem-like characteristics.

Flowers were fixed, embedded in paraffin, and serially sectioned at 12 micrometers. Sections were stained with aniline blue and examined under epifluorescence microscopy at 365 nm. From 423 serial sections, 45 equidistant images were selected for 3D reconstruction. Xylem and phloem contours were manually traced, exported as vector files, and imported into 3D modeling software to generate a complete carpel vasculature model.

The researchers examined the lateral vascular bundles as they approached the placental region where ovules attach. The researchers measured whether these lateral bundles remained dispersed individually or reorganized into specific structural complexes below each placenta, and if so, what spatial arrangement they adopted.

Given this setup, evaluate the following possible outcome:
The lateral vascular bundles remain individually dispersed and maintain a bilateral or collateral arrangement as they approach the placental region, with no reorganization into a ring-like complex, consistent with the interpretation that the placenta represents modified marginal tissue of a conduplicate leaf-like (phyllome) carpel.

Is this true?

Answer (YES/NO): NO